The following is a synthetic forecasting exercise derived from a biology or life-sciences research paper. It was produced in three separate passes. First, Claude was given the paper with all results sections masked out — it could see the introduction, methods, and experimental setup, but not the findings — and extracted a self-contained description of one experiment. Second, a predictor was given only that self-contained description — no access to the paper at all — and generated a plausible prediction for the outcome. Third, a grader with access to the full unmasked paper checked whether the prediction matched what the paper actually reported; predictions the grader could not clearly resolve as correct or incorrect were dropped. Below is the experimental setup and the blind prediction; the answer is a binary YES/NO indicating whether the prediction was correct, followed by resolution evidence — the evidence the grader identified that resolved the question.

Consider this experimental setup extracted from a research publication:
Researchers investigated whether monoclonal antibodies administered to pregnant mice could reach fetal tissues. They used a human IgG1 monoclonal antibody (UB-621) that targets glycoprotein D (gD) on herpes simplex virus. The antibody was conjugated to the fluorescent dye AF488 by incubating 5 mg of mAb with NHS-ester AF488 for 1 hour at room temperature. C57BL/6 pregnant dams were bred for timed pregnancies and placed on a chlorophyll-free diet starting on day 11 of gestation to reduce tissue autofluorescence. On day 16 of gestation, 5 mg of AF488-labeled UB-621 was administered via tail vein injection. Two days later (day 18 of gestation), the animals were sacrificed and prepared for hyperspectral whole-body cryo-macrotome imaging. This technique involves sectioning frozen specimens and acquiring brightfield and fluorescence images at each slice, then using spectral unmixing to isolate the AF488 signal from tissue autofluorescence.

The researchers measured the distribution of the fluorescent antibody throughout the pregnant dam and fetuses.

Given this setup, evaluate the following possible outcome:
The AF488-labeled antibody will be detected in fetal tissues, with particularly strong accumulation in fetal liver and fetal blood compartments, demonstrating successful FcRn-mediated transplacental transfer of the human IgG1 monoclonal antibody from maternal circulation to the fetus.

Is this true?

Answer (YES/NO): NO